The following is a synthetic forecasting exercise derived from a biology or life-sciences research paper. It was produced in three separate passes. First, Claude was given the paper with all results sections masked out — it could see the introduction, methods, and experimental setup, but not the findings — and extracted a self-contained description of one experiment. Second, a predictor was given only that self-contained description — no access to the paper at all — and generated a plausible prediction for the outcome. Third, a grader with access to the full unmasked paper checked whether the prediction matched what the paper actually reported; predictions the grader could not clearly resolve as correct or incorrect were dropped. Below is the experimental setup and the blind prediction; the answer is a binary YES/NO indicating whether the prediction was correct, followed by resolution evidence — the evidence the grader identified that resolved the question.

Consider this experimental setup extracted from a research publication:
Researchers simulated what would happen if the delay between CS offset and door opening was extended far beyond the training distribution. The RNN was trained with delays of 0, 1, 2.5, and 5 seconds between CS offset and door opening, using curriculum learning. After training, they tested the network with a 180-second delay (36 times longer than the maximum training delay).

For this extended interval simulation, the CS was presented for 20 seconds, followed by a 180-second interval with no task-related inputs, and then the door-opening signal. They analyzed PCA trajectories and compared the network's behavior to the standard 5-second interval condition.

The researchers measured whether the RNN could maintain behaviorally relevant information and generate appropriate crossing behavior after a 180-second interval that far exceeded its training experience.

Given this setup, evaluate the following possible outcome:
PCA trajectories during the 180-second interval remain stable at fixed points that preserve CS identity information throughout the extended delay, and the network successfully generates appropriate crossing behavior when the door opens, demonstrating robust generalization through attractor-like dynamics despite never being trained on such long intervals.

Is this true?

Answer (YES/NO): NO